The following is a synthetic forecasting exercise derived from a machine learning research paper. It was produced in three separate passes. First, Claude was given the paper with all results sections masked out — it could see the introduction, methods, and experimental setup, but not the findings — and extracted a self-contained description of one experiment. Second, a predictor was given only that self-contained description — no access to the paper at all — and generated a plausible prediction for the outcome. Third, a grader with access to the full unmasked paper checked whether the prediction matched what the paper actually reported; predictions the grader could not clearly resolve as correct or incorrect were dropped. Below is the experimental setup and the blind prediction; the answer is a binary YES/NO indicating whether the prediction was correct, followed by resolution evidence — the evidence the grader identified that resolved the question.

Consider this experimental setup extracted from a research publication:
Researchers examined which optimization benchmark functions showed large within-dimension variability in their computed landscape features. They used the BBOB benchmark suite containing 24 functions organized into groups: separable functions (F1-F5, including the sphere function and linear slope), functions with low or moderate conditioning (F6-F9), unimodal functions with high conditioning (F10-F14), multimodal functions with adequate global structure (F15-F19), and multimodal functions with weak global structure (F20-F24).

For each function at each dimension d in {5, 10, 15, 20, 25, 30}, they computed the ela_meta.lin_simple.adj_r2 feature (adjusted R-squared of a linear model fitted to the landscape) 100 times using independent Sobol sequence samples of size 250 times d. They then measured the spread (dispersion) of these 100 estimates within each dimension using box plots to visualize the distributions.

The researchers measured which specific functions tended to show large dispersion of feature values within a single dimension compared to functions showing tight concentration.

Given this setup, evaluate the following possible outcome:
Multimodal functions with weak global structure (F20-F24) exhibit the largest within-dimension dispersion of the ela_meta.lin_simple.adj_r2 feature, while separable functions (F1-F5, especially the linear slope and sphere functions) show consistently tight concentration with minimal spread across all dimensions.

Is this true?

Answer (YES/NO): NO